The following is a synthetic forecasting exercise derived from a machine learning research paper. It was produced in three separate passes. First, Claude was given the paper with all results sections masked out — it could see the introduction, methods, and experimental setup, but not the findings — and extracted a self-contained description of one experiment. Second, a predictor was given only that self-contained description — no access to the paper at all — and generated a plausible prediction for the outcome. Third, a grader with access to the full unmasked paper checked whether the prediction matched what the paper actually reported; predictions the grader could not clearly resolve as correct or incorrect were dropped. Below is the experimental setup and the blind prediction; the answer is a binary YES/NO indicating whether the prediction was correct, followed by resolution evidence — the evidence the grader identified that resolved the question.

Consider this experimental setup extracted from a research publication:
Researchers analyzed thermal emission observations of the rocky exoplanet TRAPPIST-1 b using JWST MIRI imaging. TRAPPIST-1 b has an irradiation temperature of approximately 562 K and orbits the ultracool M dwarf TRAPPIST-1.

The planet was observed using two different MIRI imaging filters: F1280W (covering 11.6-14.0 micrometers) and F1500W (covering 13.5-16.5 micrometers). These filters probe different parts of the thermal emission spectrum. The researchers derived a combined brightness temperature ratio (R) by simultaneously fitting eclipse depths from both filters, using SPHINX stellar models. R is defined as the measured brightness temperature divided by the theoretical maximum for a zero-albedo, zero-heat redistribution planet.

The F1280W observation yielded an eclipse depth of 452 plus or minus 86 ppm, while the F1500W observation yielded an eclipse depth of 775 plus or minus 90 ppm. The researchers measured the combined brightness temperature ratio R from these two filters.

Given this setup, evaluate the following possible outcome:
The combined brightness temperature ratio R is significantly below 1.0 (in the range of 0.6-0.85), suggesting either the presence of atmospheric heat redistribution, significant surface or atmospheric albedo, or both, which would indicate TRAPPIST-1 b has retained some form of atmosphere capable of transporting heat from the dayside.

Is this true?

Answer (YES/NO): NO